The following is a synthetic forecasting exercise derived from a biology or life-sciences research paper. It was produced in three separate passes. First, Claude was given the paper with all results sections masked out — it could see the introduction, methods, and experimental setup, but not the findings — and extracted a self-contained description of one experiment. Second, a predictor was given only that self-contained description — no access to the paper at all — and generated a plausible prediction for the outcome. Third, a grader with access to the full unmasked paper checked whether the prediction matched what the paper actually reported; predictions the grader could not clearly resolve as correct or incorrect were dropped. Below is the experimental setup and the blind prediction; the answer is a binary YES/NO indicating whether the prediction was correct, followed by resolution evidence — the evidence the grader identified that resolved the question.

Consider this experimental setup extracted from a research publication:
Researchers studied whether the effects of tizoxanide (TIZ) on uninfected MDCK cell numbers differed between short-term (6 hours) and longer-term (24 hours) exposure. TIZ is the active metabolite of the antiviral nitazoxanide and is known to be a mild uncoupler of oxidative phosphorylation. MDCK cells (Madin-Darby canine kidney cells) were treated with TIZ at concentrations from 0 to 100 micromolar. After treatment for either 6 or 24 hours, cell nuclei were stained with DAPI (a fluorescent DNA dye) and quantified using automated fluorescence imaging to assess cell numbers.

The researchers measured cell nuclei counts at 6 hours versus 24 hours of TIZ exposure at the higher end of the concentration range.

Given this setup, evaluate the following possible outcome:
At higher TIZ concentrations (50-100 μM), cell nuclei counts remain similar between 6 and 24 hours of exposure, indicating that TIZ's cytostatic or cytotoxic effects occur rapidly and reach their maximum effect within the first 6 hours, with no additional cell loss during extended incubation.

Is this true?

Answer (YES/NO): YES